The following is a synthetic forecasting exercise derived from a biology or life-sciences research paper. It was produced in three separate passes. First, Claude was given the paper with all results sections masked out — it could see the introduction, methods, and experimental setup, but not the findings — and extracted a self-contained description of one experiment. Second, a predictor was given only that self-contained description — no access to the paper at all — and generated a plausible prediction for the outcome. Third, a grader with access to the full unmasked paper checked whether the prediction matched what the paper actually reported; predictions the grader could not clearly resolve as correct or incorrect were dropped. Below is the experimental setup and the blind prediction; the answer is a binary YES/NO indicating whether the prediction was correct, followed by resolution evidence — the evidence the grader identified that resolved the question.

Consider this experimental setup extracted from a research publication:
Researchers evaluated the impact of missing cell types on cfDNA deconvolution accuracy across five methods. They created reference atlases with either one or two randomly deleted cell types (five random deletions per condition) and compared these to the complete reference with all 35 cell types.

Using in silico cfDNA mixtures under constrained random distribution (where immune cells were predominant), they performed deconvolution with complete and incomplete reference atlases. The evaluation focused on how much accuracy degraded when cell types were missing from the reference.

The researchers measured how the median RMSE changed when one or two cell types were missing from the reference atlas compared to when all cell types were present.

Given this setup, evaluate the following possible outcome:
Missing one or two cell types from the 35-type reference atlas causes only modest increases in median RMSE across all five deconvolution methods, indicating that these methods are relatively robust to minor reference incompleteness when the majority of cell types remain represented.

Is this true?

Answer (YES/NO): NO